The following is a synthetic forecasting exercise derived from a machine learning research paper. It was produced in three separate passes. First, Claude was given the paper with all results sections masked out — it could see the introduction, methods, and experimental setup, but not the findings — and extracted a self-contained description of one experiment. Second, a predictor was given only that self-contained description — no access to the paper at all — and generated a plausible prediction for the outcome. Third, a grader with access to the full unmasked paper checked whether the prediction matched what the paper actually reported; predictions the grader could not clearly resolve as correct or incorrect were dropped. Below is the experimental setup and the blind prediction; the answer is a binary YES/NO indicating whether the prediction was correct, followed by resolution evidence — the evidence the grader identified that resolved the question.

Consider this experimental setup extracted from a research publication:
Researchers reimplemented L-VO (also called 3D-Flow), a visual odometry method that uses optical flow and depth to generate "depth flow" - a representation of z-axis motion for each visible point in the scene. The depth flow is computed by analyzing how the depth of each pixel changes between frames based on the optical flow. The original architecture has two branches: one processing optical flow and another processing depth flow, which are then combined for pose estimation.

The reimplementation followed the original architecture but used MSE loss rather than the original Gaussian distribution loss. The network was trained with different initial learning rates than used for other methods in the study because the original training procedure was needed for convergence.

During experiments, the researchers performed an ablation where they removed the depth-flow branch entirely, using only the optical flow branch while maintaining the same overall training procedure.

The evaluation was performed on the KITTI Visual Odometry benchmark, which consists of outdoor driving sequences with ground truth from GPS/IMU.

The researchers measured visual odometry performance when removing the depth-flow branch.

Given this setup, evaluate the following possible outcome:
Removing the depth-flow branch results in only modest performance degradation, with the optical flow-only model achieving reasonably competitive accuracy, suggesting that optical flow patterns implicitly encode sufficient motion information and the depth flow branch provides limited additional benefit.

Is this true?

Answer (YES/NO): NO